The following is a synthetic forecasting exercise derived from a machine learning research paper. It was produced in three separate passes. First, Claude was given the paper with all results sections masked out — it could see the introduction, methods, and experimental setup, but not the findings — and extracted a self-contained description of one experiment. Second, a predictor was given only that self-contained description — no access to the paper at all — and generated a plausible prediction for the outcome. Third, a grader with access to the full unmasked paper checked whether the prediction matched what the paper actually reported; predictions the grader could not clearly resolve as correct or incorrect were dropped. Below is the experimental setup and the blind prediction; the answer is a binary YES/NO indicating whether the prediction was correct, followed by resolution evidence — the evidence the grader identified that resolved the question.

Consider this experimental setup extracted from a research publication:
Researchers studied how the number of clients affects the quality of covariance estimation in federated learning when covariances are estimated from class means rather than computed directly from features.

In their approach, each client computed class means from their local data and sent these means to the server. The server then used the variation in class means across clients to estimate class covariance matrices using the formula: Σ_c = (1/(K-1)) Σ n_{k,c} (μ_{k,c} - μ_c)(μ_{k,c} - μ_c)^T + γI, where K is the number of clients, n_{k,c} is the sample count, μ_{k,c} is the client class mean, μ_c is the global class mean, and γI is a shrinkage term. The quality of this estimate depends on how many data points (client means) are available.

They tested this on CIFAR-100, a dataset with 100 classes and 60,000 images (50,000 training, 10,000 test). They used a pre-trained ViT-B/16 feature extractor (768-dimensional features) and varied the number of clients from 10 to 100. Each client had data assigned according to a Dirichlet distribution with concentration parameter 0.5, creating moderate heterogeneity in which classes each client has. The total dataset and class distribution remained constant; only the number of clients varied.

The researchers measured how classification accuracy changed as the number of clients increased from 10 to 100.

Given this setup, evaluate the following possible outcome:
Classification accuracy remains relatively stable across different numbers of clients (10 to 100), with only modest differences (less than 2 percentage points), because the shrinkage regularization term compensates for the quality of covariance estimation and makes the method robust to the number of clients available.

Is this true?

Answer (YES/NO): NO